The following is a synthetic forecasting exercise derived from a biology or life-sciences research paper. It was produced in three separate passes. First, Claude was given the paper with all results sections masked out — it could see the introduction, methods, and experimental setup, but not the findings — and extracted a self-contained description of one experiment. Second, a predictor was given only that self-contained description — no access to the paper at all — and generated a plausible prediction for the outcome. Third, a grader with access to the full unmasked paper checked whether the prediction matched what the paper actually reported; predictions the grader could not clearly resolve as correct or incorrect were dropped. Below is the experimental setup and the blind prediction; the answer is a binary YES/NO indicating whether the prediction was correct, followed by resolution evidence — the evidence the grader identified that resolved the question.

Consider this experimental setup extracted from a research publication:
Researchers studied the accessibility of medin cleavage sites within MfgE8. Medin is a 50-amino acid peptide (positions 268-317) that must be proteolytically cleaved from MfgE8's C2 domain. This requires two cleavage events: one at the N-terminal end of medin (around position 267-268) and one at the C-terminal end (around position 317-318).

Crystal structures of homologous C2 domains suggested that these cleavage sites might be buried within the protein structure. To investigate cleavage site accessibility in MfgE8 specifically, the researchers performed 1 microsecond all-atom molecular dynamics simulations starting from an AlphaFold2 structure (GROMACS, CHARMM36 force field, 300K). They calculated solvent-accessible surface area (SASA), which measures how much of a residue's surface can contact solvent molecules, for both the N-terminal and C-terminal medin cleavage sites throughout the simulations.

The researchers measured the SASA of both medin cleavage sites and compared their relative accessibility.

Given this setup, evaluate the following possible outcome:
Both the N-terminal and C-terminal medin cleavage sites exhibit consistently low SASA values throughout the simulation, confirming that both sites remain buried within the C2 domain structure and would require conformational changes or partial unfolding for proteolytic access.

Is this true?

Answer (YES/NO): YES